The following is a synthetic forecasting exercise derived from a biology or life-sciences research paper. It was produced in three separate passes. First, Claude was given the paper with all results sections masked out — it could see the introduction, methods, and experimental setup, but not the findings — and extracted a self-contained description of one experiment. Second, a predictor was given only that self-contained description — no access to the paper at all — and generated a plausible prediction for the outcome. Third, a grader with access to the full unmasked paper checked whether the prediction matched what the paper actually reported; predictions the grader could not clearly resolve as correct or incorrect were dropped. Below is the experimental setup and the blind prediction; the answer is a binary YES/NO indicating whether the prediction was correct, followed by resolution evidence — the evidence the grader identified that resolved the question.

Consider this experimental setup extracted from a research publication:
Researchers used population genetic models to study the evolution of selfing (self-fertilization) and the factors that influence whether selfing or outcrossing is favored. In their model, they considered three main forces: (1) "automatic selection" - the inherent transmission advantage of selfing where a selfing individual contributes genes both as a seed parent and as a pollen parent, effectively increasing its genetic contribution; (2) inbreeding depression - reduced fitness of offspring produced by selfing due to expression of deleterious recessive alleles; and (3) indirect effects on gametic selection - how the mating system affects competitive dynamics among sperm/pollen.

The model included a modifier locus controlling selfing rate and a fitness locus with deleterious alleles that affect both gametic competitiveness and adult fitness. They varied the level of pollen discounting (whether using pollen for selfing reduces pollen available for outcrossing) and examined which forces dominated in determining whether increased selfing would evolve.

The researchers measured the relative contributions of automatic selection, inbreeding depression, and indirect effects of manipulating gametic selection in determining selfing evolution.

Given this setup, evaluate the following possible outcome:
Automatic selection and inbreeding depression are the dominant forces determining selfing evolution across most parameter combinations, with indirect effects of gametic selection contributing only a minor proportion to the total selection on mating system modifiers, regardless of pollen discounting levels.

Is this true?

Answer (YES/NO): YES